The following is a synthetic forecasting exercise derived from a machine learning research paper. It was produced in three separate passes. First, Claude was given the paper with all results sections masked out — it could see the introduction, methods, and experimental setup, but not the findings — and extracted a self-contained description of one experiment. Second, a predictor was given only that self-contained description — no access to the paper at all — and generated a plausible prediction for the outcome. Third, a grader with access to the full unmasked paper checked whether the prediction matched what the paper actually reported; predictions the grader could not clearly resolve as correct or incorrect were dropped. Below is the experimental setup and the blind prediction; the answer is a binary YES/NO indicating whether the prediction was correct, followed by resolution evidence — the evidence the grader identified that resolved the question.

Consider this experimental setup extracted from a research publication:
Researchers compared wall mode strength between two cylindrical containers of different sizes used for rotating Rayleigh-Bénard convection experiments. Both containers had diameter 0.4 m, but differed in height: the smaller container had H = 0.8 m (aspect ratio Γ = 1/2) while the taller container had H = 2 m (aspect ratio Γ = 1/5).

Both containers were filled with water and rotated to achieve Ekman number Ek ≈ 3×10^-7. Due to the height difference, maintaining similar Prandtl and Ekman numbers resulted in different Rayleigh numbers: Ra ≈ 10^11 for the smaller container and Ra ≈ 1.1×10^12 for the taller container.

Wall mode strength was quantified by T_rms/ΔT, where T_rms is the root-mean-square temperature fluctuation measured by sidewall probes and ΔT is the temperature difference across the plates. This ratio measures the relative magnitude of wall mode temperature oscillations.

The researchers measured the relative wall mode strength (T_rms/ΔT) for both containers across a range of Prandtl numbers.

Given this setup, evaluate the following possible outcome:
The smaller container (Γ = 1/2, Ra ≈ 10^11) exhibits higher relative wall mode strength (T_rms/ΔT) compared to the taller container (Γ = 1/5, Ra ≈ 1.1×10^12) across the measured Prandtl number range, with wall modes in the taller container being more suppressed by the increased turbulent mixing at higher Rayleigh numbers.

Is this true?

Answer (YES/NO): YES